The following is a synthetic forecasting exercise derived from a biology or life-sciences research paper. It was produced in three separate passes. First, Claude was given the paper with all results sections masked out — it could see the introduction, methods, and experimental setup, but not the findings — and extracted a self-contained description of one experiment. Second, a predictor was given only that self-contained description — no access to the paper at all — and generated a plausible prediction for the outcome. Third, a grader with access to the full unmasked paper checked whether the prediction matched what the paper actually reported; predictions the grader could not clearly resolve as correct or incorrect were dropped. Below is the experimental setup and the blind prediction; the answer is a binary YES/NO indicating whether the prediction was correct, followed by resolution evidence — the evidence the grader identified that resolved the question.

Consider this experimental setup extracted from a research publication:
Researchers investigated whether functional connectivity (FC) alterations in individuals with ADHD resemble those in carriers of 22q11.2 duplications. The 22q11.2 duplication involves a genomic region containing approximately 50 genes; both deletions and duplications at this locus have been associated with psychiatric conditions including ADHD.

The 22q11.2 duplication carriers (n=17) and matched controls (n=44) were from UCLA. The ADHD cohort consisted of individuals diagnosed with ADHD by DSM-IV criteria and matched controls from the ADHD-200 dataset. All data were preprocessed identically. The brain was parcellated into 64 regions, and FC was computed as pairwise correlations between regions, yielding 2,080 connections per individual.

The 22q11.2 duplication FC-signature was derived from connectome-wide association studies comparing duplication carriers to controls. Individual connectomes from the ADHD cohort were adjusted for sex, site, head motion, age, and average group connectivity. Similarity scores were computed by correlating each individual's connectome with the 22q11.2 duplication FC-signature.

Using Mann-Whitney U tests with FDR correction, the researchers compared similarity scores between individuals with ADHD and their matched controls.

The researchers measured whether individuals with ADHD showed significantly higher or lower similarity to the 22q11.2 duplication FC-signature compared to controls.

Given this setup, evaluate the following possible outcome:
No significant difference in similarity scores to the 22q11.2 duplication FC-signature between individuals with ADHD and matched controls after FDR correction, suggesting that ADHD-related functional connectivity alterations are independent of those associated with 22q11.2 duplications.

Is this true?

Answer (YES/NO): YES